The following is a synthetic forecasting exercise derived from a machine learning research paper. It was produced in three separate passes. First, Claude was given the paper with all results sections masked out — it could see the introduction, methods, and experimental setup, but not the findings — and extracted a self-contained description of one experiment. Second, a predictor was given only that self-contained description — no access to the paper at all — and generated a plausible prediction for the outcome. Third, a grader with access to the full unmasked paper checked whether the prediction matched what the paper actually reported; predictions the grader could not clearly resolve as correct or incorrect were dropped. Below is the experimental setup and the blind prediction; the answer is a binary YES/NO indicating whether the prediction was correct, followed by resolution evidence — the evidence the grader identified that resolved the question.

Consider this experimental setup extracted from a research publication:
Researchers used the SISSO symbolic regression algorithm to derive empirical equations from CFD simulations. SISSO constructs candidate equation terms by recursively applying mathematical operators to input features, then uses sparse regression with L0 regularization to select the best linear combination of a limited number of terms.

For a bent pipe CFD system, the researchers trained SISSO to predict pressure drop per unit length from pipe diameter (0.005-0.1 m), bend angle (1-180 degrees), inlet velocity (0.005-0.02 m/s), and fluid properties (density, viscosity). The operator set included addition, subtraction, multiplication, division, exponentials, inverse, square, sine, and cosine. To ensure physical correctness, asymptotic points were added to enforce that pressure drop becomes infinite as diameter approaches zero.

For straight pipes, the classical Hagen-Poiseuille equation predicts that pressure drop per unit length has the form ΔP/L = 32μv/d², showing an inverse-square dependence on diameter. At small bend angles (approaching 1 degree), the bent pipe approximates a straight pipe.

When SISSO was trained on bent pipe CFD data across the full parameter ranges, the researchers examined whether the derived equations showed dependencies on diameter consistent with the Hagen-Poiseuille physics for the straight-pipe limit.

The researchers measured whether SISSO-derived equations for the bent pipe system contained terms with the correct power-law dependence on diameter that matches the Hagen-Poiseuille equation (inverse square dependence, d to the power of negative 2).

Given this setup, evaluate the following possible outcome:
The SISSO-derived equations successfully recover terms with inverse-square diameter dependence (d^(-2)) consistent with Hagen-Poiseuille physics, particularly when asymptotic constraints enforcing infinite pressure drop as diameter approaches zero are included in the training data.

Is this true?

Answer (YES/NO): YES